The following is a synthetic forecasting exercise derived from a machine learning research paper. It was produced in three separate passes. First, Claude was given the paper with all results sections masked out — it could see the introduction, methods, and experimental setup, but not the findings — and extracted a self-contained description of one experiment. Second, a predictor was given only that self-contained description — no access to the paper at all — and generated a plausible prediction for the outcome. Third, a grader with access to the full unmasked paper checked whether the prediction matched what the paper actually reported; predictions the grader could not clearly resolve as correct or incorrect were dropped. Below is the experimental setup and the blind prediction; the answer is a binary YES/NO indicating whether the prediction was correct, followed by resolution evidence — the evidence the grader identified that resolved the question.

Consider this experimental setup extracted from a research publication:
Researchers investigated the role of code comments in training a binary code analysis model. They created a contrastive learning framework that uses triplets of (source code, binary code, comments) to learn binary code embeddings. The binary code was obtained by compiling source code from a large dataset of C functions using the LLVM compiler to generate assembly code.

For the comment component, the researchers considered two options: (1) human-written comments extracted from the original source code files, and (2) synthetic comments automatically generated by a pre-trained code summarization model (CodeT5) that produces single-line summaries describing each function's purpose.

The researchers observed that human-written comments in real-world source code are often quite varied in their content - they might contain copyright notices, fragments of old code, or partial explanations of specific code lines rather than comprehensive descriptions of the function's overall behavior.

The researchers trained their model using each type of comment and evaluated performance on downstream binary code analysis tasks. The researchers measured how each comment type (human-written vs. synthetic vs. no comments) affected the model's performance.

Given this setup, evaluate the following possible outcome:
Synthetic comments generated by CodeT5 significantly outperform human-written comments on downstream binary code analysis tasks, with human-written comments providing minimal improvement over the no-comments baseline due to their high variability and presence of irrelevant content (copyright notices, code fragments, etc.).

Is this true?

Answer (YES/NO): NO